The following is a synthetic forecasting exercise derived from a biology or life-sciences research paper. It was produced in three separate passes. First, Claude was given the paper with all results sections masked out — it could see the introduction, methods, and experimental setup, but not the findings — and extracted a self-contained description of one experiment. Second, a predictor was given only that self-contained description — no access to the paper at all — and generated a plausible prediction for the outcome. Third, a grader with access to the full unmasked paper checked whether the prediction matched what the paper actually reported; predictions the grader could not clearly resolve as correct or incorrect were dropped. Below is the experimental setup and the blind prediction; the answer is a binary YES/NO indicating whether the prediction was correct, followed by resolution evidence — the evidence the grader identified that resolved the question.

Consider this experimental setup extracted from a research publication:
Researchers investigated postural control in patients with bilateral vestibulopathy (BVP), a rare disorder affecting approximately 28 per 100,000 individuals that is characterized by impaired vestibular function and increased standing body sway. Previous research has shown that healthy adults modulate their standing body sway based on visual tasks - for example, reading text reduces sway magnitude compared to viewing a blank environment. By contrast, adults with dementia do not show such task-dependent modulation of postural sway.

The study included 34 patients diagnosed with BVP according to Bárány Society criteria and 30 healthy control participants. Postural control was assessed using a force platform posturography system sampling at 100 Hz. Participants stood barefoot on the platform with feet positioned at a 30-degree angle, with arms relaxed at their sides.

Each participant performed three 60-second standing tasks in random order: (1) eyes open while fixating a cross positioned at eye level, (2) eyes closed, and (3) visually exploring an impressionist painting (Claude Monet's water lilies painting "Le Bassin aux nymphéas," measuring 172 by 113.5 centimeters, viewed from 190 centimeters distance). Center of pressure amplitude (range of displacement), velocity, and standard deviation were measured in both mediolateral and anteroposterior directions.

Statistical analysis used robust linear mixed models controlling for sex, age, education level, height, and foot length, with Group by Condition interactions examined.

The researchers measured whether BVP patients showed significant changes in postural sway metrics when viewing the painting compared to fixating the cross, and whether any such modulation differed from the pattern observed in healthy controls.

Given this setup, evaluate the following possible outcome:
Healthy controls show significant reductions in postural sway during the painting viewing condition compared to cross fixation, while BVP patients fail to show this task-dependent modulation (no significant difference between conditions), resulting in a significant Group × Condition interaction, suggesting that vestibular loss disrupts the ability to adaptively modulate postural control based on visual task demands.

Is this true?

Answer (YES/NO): NO